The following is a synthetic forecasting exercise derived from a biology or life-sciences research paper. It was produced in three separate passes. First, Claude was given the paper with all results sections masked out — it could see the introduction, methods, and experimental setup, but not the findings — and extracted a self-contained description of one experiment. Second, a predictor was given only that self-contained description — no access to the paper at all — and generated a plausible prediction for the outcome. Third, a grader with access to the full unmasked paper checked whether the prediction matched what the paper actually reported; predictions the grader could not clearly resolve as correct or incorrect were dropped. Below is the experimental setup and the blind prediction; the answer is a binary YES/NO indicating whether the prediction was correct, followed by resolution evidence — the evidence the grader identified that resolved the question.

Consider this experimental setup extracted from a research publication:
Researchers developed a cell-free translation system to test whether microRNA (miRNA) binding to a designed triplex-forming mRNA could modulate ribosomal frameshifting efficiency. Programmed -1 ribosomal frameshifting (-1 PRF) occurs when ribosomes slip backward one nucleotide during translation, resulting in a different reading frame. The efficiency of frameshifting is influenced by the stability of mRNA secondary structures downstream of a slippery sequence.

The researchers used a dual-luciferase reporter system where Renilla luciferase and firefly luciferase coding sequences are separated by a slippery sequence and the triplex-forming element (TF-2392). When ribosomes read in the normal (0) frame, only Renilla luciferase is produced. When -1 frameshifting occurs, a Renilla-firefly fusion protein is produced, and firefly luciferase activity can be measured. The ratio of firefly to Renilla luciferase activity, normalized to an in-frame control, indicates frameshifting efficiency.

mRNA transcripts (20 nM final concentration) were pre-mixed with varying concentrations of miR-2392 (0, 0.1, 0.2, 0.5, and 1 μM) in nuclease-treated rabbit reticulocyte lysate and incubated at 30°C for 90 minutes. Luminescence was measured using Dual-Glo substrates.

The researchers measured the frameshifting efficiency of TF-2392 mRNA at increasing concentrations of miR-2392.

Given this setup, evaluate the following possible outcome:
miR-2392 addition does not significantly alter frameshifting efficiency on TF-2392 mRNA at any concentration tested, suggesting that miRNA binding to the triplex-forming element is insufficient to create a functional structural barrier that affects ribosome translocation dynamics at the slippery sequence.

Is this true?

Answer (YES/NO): NO